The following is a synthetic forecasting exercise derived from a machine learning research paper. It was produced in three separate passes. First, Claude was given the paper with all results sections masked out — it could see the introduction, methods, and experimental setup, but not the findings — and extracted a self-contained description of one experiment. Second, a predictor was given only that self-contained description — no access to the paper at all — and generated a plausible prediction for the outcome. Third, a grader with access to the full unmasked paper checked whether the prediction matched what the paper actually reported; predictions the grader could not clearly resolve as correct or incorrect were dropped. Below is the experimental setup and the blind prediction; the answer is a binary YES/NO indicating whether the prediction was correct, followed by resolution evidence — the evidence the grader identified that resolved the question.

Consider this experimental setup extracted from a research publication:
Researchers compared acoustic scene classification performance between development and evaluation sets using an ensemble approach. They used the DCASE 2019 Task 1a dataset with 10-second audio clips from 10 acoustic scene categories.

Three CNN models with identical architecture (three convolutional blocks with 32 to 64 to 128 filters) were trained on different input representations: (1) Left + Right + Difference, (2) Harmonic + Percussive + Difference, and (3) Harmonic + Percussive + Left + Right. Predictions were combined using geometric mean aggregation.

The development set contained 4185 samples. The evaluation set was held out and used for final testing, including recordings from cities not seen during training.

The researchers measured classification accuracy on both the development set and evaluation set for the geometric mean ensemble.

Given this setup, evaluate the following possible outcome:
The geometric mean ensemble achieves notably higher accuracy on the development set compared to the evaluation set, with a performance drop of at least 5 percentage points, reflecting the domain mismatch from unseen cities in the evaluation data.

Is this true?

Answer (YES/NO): NO